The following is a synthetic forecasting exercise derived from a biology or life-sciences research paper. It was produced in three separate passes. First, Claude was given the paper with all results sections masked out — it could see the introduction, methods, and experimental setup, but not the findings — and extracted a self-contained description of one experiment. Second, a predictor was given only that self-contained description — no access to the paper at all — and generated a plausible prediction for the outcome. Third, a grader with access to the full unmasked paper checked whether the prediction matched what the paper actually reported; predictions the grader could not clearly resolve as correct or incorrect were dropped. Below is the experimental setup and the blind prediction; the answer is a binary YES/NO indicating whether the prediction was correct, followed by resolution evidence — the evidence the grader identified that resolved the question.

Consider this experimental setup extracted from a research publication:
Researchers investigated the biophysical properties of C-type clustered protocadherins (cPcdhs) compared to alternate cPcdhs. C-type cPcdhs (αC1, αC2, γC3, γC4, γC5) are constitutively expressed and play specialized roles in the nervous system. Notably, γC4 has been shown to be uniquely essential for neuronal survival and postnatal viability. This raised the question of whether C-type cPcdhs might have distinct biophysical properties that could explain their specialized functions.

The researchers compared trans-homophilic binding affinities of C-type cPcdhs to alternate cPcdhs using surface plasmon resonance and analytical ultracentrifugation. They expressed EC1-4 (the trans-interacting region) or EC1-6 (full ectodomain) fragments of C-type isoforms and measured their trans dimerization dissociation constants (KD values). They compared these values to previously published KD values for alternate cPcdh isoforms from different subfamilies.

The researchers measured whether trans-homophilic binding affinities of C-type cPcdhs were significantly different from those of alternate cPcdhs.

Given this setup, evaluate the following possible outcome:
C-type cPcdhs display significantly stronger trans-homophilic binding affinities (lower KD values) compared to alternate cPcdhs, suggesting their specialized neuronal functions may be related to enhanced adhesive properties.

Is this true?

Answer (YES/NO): NO